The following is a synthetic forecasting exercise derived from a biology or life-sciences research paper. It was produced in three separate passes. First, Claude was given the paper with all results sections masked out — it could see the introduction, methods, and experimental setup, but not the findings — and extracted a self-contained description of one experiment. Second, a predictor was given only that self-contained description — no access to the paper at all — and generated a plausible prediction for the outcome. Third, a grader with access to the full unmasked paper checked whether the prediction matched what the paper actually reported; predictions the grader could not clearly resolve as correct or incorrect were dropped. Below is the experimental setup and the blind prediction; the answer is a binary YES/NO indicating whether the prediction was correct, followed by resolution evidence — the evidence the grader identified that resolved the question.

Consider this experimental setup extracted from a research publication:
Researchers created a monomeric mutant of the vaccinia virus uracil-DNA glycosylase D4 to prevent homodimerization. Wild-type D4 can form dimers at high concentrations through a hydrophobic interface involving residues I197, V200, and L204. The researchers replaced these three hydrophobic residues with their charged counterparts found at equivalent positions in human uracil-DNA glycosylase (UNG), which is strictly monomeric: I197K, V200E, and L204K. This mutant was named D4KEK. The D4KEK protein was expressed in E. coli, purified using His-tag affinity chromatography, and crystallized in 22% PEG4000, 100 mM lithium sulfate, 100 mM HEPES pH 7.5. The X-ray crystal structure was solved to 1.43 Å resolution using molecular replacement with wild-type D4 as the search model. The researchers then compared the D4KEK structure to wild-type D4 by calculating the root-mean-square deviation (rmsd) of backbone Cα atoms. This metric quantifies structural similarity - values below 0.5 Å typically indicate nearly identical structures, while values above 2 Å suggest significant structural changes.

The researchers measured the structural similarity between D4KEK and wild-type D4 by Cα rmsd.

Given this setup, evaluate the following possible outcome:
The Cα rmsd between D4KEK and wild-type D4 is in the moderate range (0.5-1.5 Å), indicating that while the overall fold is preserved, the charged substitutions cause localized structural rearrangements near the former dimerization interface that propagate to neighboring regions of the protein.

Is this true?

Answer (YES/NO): NO